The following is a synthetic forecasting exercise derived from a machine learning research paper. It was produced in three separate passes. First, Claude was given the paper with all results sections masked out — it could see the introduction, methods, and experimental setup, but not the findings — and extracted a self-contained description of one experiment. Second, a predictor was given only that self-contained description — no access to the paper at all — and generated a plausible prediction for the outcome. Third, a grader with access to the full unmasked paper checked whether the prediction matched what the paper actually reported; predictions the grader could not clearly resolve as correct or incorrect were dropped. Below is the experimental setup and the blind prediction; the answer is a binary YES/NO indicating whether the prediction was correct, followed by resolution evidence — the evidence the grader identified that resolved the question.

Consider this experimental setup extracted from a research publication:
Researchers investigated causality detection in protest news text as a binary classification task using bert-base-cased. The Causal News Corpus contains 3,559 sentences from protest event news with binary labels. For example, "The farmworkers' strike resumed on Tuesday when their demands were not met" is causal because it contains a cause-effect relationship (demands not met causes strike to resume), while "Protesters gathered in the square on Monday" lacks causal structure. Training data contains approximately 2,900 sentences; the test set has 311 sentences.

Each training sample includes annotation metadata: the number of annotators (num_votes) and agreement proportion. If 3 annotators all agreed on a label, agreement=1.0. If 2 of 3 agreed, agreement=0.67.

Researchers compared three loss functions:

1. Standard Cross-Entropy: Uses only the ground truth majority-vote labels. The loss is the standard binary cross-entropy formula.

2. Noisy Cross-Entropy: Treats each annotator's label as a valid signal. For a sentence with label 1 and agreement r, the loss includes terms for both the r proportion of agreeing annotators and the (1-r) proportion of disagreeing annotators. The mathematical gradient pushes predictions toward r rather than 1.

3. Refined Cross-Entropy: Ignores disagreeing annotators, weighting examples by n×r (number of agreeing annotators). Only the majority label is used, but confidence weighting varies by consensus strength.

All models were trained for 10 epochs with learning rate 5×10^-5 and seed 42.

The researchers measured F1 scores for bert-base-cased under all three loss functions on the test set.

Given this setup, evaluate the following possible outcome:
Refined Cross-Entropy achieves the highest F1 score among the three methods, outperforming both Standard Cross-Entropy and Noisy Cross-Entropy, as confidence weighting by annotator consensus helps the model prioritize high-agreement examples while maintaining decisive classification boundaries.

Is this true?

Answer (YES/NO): NO